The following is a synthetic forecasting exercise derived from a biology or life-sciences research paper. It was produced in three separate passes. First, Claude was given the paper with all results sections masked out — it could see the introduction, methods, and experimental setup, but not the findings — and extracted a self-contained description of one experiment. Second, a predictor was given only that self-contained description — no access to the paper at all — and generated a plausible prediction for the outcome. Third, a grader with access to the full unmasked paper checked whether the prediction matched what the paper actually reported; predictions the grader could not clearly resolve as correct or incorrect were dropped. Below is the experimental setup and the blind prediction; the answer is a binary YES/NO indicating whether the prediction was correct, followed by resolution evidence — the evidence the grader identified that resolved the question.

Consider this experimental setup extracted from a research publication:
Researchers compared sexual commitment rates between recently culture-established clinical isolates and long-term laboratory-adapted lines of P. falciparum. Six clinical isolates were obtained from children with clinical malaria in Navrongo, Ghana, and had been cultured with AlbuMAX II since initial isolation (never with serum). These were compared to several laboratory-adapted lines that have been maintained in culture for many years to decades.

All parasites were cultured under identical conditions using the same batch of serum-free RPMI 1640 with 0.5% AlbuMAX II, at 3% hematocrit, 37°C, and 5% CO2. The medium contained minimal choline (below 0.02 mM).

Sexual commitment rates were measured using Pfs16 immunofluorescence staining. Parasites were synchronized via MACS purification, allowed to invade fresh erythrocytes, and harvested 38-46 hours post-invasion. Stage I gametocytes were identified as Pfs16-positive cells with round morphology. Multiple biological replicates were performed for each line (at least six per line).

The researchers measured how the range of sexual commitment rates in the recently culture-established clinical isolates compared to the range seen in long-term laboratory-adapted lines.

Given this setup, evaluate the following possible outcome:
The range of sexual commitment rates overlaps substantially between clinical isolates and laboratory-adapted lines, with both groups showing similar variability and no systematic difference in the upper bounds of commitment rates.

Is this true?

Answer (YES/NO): YES